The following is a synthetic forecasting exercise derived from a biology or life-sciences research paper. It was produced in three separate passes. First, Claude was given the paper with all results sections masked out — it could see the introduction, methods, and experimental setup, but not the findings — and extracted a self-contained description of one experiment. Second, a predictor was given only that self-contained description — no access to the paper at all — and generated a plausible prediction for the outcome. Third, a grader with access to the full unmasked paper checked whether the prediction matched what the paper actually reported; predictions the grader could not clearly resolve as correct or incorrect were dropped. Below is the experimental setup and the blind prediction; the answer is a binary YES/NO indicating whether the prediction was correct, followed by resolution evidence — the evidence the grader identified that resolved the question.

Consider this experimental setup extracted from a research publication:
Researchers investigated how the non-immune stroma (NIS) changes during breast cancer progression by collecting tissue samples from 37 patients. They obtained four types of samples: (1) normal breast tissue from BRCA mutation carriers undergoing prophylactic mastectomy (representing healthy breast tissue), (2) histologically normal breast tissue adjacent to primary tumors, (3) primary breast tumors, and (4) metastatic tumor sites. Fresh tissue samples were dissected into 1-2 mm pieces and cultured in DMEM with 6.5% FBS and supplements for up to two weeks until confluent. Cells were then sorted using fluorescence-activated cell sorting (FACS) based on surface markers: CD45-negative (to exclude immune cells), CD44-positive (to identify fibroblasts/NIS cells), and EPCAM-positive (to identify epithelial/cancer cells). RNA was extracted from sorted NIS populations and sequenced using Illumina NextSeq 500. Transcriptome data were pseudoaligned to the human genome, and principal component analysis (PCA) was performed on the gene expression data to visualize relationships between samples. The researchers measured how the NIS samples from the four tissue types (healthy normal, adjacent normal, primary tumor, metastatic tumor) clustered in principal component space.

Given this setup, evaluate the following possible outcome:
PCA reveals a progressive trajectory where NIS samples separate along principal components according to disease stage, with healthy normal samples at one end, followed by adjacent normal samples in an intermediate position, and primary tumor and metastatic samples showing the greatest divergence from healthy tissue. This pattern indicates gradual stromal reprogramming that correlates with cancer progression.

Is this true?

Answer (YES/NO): NO